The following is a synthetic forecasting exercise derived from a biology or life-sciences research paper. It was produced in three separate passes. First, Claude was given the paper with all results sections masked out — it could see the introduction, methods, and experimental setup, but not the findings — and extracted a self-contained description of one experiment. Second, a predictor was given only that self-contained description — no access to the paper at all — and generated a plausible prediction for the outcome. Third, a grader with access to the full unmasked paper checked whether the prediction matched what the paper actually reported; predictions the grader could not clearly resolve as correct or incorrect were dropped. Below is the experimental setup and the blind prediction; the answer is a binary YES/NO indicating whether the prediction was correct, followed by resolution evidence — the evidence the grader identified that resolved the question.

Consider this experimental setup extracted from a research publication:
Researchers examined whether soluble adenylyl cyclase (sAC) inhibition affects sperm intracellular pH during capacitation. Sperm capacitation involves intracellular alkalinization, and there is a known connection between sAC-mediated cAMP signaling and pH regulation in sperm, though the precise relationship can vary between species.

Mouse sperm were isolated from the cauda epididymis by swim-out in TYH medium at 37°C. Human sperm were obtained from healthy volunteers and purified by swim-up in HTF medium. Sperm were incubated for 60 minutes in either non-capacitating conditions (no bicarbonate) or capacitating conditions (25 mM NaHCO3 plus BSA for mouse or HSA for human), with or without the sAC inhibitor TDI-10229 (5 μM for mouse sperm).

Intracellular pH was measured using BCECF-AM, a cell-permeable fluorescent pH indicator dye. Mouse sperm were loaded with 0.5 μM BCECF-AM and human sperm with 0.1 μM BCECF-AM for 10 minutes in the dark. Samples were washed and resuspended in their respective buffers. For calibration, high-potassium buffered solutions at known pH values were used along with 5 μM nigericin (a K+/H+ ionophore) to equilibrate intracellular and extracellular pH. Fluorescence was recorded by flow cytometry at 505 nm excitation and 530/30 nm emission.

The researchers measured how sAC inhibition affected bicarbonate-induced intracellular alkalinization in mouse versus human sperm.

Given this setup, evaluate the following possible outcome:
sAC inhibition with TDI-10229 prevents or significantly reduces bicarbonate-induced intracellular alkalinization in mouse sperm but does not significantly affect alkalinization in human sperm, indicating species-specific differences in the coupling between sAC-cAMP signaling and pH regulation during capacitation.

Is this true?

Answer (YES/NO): NO